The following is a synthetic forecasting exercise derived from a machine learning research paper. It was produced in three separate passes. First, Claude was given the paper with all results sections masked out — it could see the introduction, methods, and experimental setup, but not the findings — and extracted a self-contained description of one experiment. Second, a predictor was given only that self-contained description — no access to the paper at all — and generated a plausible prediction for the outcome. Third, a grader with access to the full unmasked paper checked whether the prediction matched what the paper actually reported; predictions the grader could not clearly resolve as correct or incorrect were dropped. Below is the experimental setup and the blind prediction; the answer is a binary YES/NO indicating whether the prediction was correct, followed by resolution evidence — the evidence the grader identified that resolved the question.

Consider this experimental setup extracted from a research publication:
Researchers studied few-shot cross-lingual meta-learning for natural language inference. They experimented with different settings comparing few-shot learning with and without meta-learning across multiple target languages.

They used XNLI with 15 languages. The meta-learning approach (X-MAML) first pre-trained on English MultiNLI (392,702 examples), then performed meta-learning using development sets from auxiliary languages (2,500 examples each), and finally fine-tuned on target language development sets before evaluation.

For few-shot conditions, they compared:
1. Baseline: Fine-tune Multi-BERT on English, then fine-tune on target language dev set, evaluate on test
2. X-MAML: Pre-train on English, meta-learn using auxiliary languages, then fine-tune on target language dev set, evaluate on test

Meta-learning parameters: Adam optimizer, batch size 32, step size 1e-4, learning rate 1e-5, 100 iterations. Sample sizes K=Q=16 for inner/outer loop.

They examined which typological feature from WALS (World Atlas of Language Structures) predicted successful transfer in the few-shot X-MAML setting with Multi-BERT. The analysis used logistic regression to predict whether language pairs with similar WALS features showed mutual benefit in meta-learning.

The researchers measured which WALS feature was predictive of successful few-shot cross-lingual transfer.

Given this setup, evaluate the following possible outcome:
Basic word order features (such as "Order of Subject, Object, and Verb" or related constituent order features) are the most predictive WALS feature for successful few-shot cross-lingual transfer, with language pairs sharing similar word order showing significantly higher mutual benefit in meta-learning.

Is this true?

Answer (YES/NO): NO